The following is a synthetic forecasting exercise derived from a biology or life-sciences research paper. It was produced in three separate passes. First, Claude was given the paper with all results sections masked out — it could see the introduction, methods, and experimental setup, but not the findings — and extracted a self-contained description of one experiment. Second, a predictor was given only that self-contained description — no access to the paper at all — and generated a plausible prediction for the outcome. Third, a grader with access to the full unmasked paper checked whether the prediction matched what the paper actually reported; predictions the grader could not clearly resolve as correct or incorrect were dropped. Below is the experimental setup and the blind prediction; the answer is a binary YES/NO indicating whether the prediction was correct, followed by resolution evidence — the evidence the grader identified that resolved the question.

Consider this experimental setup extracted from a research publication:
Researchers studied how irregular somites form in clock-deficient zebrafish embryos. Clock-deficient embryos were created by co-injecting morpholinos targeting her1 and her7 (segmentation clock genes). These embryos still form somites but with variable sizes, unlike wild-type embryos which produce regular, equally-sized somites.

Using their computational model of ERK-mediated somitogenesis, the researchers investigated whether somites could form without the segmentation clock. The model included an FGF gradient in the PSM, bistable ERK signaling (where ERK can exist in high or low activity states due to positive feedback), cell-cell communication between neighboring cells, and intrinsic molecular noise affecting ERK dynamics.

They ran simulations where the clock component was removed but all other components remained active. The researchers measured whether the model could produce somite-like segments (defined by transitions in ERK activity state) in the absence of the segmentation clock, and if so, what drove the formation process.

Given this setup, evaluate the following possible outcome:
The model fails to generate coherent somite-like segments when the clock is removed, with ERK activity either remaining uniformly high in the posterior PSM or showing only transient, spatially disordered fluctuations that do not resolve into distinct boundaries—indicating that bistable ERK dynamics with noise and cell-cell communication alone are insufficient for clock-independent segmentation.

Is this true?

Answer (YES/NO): NO